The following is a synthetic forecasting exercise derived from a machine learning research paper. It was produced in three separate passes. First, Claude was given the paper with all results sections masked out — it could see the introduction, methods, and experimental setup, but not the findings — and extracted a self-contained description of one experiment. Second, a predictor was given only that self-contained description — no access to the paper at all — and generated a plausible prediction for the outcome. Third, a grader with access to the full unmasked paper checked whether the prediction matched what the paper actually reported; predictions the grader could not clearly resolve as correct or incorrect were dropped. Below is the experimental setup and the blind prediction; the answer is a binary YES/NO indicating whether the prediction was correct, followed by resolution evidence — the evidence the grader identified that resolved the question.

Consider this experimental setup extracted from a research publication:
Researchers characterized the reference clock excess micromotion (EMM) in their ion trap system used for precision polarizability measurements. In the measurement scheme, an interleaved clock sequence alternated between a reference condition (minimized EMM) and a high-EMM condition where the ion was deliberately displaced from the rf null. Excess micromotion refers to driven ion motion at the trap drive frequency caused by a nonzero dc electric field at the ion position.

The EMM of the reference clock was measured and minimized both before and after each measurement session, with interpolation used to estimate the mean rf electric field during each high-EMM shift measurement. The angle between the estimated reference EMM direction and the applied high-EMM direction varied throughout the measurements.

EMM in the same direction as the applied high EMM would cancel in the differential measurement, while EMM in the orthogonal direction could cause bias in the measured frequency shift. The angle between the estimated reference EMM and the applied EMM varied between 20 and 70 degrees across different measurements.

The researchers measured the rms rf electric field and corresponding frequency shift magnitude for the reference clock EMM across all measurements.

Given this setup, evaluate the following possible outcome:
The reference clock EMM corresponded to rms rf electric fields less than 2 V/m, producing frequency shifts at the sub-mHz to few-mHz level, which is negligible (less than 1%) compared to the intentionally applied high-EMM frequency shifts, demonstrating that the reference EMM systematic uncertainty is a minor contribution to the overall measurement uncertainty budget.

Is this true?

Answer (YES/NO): NO